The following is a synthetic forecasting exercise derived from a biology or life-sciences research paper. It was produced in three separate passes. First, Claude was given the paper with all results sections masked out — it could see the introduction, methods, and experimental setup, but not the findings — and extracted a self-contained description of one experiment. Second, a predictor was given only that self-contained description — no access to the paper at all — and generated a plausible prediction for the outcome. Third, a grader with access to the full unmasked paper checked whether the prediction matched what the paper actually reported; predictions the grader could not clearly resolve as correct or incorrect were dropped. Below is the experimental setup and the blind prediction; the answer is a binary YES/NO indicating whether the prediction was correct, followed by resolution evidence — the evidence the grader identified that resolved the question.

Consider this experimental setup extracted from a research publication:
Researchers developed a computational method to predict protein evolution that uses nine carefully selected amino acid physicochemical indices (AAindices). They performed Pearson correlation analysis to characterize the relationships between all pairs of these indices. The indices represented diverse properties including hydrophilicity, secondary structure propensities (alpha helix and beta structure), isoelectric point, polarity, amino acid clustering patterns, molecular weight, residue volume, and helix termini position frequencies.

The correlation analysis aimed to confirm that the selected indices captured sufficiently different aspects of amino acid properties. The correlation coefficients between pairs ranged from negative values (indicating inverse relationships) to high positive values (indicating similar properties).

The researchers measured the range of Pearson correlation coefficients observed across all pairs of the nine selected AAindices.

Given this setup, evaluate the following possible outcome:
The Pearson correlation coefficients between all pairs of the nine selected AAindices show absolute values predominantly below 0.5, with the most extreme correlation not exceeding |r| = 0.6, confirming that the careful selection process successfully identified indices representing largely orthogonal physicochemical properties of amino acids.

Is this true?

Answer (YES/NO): NO